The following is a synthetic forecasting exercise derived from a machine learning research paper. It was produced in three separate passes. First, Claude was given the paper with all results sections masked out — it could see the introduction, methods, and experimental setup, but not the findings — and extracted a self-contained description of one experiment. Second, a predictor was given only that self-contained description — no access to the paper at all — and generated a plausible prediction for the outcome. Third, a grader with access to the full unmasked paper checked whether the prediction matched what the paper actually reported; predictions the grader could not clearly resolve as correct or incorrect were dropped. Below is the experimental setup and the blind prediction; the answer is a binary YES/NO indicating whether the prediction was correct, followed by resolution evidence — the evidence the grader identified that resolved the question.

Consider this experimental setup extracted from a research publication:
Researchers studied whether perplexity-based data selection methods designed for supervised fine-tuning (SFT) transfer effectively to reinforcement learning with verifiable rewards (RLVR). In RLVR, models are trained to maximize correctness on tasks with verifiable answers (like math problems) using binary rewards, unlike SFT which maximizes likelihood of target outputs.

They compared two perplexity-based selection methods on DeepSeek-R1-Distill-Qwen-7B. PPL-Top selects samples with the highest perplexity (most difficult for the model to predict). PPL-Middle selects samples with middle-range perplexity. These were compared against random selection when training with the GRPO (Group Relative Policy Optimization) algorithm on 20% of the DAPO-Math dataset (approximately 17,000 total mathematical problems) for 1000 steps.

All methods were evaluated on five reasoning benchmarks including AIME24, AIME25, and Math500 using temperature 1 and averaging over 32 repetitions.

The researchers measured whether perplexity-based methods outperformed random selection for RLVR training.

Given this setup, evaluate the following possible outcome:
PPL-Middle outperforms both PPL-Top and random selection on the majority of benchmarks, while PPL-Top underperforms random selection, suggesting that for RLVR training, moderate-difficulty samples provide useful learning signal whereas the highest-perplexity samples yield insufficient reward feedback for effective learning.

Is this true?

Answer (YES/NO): NO